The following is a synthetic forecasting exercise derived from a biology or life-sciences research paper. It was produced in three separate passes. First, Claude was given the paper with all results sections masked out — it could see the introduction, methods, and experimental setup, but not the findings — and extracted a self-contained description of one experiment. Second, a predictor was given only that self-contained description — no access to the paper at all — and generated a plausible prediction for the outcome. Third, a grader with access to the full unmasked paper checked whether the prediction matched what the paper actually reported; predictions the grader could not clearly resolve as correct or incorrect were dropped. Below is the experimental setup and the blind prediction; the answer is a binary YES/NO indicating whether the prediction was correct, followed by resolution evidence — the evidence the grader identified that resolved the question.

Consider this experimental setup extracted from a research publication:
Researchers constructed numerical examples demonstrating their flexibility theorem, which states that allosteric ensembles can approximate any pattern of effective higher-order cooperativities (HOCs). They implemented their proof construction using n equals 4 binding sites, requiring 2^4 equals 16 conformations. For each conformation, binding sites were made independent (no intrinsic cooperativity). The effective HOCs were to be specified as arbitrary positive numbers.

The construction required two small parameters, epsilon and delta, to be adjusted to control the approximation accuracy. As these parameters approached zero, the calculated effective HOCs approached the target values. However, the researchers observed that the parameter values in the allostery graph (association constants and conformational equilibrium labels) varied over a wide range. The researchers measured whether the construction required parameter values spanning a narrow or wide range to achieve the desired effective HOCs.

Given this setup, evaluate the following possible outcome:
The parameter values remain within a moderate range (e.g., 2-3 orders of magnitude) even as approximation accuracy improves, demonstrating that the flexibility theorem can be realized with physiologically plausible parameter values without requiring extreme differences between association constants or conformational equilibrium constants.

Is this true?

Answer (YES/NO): NO